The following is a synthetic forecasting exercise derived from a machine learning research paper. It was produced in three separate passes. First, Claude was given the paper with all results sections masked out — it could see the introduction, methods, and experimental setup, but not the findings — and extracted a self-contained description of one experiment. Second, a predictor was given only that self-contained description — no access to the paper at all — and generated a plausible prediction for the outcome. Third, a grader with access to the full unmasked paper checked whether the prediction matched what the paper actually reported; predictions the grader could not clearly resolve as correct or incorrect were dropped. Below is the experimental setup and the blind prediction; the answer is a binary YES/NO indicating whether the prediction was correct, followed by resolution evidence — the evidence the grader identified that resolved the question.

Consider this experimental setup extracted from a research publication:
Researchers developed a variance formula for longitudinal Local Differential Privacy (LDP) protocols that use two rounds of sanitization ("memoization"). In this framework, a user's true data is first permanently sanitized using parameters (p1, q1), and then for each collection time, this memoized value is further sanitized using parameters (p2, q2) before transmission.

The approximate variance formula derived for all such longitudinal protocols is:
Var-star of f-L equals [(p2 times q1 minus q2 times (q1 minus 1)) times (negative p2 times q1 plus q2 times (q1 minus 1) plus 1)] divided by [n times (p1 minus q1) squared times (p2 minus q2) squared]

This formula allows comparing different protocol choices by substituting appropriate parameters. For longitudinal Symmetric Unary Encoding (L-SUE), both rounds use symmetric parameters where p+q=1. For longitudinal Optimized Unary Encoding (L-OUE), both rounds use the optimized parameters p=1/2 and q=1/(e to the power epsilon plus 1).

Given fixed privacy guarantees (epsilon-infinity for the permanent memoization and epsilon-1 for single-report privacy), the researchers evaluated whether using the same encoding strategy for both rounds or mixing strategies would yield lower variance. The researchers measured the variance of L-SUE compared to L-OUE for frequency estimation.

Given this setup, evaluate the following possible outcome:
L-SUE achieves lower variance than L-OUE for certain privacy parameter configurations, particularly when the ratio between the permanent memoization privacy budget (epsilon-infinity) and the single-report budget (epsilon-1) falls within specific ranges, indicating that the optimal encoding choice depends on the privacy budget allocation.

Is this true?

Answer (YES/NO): NO